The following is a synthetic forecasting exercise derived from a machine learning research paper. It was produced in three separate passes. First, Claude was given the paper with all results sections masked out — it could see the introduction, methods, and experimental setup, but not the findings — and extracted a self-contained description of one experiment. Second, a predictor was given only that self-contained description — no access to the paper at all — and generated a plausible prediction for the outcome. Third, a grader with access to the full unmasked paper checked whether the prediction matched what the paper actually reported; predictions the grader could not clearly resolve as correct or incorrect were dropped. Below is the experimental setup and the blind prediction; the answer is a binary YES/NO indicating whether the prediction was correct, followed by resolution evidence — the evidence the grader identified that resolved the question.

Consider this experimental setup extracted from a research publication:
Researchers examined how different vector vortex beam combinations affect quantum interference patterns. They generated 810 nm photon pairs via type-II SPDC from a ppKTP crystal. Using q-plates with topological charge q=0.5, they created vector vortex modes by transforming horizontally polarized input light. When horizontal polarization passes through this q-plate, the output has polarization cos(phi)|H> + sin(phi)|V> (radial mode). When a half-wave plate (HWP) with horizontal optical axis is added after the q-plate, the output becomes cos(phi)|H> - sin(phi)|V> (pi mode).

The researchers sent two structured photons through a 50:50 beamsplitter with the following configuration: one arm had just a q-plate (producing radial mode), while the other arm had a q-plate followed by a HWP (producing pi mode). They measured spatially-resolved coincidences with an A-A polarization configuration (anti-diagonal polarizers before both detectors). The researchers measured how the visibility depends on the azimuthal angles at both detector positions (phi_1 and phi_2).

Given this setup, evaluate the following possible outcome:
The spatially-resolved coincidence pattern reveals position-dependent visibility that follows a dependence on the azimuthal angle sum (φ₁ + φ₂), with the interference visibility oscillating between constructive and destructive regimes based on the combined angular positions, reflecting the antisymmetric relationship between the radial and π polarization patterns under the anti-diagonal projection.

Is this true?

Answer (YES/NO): NO